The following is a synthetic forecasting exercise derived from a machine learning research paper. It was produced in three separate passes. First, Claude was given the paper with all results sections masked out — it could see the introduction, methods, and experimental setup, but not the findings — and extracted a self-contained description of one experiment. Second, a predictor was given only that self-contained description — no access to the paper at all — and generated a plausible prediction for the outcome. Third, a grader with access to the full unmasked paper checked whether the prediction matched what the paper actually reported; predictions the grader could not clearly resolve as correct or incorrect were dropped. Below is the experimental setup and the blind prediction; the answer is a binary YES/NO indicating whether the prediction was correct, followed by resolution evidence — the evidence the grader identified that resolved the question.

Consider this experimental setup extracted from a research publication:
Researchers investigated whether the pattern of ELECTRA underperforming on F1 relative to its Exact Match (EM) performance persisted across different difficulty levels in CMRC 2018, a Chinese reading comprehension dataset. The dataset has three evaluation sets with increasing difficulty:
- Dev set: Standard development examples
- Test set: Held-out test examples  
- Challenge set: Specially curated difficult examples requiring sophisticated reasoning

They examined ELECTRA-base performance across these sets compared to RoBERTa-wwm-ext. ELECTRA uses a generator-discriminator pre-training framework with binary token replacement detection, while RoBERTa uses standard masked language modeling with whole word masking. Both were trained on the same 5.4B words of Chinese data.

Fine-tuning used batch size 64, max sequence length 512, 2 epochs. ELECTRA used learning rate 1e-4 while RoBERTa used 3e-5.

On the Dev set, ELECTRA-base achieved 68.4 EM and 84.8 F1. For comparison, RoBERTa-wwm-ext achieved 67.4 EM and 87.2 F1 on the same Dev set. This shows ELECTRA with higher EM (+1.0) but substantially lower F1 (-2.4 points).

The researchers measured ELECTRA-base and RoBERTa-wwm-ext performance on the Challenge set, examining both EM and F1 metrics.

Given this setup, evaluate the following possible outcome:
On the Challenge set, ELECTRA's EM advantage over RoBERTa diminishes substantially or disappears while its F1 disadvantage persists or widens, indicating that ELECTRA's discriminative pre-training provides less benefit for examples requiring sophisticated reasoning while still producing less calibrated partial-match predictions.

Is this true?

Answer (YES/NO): YES